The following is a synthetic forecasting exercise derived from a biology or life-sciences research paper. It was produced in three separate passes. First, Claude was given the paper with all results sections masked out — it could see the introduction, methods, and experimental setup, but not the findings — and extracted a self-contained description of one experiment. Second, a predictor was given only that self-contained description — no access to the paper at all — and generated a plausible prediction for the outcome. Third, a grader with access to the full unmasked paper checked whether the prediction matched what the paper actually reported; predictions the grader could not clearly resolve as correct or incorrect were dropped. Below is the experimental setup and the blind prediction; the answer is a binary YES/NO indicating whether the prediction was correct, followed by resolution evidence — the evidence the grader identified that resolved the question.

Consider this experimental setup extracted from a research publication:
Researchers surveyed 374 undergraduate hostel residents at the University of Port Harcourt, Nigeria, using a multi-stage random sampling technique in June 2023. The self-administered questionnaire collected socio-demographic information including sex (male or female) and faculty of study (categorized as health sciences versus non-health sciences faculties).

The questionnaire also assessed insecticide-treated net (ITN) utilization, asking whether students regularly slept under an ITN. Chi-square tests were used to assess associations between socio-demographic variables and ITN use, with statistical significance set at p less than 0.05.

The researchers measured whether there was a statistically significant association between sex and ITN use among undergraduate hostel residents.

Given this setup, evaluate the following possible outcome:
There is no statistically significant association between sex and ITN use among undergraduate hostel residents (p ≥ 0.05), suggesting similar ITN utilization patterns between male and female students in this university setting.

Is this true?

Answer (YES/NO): NO